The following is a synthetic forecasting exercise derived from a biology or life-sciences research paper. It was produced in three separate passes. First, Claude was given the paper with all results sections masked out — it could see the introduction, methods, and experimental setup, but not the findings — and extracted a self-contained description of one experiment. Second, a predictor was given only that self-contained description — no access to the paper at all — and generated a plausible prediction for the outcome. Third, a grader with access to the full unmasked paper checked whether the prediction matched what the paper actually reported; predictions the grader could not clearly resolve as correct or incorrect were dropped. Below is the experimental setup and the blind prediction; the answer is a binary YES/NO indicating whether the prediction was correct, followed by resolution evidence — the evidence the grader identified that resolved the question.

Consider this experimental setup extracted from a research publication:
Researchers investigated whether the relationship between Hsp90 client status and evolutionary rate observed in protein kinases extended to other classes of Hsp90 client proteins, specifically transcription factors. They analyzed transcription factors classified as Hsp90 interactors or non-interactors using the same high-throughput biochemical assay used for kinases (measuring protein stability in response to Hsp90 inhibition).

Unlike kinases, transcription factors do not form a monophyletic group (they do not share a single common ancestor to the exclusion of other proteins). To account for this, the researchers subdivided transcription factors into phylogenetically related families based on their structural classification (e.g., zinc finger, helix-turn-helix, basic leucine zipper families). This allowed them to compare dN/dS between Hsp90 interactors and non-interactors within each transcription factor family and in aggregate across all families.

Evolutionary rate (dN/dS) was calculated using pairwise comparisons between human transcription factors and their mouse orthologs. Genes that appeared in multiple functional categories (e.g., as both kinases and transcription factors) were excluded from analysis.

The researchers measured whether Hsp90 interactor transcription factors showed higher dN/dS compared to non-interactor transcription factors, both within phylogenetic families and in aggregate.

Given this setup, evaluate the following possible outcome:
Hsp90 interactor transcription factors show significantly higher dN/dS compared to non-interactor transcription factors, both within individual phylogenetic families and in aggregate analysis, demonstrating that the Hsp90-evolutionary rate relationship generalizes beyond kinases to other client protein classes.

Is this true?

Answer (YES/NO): NO